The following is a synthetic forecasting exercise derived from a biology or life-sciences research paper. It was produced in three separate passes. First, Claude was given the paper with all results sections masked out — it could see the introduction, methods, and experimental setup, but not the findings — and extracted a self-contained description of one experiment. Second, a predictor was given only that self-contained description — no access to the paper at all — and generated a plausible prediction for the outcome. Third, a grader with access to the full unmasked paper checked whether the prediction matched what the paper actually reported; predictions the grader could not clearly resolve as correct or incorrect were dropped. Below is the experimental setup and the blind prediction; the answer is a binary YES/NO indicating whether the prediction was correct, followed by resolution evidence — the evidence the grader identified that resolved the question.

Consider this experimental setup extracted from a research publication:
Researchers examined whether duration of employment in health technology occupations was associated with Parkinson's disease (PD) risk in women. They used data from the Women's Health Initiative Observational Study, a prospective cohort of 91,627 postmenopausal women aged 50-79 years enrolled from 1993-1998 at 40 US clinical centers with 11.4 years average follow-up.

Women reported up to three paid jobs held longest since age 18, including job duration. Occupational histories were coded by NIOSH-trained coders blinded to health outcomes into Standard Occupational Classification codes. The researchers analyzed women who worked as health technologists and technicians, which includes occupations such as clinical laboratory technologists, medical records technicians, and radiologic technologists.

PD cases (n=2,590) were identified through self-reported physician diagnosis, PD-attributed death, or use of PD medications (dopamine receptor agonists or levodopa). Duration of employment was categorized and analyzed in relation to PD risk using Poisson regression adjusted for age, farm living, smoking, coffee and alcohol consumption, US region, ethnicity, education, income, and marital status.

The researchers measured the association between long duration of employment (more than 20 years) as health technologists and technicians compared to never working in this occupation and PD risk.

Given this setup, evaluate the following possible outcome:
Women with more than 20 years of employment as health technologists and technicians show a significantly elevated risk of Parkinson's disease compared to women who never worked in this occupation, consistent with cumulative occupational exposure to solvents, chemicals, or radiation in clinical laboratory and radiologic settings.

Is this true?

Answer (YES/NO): YES